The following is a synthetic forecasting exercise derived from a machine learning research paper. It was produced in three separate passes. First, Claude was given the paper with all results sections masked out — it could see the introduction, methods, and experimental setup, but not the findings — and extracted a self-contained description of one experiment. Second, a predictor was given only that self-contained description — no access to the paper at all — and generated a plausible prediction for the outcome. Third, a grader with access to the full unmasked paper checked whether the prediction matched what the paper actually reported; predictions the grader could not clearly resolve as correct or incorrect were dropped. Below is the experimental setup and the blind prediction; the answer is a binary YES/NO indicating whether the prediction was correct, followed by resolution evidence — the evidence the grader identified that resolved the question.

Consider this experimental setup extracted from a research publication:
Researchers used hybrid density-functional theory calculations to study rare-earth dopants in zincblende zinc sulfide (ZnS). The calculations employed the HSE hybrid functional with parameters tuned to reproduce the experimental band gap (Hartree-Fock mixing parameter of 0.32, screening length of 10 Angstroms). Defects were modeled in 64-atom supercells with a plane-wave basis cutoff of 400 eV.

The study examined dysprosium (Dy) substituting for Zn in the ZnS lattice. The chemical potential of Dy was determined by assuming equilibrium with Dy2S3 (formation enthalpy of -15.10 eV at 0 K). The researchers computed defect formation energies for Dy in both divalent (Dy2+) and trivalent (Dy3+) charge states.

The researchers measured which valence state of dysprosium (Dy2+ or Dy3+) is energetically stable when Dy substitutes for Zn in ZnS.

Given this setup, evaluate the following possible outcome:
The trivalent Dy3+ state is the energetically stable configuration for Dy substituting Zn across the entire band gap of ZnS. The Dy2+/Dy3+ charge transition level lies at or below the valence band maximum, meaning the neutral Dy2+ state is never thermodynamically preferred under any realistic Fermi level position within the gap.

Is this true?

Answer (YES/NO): YES